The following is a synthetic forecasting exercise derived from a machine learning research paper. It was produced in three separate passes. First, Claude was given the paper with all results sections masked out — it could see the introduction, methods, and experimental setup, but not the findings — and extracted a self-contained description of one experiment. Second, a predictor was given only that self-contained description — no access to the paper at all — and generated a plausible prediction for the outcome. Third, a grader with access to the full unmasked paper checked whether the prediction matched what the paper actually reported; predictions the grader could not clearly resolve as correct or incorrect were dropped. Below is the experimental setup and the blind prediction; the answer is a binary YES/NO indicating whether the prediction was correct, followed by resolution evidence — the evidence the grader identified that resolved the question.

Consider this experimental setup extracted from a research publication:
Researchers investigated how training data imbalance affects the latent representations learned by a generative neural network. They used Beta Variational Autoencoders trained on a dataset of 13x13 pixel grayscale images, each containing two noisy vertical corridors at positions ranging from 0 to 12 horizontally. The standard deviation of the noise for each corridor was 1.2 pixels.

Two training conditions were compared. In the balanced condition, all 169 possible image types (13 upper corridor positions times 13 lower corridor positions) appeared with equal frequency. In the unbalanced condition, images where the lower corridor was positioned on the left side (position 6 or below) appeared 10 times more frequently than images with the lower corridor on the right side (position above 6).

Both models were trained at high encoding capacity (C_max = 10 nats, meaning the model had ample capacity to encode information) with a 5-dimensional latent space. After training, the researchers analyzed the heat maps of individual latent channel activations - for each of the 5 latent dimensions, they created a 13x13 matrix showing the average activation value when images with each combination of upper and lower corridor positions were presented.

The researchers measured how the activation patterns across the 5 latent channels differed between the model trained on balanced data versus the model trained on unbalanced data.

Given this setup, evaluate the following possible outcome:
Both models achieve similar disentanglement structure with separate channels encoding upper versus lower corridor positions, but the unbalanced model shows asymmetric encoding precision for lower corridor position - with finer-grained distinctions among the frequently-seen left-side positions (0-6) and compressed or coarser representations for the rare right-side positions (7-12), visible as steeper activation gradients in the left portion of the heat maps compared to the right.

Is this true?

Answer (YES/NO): NO